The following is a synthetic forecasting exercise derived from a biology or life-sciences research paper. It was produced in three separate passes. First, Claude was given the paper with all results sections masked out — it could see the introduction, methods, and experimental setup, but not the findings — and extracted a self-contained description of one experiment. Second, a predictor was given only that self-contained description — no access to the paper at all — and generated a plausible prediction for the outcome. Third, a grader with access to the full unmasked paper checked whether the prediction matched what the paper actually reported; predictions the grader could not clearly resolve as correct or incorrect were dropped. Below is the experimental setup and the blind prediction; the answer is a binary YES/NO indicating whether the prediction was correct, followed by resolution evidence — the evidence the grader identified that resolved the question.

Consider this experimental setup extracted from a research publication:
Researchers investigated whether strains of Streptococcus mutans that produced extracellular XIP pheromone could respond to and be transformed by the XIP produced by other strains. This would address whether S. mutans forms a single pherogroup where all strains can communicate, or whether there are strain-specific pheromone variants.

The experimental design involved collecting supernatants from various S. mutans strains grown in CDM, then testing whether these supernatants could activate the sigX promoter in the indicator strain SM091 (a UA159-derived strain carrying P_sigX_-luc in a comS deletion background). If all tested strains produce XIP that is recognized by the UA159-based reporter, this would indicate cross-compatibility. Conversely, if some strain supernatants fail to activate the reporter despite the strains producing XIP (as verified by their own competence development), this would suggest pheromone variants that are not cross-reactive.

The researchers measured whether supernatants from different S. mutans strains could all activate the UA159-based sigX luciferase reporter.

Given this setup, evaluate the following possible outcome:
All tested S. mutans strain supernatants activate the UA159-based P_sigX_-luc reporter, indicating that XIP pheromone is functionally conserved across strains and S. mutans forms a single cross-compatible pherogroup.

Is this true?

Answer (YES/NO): YES